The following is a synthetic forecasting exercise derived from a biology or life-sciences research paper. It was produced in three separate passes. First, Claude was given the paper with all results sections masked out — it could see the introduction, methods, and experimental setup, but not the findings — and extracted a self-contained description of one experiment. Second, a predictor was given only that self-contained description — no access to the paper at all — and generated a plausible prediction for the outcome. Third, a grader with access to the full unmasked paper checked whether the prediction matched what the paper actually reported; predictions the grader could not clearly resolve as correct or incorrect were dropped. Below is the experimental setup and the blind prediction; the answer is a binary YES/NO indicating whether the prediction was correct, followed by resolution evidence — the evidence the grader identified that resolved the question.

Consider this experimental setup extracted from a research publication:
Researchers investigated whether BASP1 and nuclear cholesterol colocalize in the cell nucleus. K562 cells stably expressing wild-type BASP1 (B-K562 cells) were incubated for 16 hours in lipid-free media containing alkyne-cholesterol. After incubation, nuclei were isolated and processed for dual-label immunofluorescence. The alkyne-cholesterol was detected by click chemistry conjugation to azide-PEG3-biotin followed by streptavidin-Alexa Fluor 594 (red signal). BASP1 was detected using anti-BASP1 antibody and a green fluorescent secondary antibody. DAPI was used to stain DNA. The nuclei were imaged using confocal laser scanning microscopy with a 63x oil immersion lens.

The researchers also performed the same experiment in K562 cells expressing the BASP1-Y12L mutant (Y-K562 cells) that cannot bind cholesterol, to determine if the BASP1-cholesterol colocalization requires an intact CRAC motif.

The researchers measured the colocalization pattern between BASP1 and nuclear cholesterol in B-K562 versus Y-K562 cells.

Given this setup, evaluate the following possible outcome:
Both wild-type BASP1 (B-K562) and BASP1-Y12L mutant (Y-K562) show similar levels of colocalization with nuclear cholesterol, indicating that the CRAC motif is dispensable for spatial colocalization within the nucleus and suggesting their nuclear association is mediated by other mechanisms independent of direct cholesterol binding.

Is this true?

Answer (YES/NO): NO